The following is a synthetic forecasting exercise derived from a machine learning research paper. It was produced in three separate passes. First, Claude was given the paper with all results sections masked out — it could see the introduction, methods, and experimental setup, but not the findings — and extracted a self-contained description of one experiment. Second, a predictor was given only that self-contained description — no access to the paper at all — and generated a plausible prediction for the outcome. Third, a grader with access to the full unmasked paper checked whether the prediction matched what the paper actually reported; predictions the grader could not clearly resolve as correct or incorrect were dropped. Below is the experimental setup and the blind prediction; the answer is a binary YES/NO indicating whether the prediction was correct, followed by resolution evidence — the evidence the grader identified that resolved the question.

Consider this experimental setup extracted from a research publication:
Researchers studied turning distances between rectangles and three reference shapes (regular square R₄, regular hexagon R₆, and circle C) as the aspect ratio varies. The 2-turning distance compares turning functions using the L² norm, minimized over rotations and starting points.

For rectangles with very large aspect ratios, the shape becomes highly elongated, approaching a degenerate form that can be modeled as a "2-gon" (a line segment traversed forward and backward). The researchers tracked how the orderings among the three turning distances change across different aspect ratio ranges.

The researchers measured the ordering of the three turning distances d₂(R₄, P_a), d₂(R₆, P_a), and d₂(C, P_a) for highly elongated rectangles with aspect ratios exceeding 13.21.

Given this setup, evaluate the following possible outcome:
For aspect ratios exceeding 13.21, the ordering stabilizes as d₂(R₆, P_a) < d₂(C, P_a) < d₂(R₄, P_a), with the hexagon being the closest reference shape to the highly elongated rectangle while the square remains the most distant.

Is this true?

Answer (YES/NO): NO